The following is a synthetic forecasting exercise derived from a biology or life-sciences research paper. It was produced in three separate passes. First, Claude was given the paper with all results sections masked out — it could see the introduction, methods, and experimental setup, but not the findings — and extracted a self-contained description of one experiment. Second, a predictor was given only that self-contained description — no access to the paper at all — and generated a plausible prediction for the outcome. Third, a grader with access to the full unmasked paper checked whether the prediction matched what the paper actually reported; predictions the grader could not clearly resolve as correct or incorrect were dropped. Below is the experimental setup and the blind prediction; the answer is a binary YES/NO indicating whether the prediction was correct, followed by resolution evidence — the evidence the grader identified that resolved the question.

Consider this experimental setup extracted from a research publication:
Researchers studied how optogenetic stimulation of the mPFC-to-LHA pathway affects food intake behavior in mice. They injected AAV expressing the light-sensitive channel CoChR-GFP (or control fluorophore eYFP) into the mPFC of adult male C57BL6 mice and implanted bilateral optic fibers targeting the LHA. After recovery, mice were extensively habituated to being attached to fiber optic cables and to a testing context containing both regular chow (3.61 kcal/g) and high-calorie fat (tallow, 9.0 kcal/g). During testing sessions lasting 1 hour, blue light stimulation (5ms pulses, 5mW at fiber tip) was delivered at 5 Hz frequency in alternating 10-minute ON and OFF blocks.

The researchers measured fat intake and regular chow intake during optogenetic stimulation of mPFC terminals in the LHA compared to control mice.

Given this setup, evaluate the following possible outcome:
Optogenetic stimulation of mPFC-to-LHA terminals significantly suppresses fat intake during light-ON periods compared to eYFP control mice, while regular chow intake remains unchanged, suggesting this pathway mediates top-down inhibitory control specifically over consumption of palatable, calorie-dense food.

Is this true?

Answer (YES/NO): NO